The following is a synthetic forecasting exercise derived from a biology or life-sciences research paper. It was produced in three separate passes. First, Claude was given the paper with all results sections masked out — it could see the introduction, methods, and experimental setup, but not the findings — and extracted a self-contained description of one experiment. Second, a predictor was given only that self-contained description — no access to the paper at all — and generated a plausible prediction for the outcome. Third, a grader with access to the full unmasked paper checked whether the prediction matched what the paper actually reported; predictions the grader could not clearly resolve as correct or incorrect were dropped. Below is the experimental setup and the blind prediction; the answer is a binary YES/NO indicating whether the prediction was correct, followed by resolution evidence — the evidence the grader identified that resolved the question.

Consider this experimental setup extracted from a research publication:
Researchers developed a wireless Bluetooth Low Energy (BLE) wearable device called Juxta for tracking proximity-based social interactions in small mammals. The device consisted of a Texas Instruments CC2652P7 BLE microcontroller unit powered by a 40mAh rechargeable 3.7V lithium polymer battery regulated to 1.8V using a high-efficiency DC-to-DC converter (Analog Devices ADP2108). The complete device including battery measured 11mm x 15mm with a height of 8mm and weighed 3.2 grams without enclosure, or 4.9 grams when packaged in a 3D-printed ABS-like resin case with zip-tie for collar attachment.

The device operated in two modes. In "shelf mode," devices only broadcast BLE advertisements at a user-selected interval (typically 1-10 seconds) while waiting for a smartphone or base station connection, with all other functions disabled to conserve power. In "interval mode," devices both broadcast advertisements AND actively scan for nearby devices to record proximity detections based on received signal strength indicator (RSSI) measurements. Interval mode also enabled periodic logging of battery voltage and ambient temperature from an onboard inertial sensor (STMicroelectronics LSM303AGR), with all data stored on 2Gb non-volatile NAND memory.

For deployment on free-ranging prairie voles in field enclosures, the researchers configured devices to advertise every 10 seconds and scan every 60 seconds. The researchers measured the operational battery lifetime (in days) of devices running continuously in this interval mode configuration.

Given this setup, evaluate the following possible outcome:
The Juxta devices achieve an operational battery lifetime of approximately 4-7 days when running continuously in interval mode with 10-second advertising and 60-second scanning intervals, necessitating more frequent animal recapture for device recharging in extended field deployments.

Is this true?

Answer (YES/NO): YES